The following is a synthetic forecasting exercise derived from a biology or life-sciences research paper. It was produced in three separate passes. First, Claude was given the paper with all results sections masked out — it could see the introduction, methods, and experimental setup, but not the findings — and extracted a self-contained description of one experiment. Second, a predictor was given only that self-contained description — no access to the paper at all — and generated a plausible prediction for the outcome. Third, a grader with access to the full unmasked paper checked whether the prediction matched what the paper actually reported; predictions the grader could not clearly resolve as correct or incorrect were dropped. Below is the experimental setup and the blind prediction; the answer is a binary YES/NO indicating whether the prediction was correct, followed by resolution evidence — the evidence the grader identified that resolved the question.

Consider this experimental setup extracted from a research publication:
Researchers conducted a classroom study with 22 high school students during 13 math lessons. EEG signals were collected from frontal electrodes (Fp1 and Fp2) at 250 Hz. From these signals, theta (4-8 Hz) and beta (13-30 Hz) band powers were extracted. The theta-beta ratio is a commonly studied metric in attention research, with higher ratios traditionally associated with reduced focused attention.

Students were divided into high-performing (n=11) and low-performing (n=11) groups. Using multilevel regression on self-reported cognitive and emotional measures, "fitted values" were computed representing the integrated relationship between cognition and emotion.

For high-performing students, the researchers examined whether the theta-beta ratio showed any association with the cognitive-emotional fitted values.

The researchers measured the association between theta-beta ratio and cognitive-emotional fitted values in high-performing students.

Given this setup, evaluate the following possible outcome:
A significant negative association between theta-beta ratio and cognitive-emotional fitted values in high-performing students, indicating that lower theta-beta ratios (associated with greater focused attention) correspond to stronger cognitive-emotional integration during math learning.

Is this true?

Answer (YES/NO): YES